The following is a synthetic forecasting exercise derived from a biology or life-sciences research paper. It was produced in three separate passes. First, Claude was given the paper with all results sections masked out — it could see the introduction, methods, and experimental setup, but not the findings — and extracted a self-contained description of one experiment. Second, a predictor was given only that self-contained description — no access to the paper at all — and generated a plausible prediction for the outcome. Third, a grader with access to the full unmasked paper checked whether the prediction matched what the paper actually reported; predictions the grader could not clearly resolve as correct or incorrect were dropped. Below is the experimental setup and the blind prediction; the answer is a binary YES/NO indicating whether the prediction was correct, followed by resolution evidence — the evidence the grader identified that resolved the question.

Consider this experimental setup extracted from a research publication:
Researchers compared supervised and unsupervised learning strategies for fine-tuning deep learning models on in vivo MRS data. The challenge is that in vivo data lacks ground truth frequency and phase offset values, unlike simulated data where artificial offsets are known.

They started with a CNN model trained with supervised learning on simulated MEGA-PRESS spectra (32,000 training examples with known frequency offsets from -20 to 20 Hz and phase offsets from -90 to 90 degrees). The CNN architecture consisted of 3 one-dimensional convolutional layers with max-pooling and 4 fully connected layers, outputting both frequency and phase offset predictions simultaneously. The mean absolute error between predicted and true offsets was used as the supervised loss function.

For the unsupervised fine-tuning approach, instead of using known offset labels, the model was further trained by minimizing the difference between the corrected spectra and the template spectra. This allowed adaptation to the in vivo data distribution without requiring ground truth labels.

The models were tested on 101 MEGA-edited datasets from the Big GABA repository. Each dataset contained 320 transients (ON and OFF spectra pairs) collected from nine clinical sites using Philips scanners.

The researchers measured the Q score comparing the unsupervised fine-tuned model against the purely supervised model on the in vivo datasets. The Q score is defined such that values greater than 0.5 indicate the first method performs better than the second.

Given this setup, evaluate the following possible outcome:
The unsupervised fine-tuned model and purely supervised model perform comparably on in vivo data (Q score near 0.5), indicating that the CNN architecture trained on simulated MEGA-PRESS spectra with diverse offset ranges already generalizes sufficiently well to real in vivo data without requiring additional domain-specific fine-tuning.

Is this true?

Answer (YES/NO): NO